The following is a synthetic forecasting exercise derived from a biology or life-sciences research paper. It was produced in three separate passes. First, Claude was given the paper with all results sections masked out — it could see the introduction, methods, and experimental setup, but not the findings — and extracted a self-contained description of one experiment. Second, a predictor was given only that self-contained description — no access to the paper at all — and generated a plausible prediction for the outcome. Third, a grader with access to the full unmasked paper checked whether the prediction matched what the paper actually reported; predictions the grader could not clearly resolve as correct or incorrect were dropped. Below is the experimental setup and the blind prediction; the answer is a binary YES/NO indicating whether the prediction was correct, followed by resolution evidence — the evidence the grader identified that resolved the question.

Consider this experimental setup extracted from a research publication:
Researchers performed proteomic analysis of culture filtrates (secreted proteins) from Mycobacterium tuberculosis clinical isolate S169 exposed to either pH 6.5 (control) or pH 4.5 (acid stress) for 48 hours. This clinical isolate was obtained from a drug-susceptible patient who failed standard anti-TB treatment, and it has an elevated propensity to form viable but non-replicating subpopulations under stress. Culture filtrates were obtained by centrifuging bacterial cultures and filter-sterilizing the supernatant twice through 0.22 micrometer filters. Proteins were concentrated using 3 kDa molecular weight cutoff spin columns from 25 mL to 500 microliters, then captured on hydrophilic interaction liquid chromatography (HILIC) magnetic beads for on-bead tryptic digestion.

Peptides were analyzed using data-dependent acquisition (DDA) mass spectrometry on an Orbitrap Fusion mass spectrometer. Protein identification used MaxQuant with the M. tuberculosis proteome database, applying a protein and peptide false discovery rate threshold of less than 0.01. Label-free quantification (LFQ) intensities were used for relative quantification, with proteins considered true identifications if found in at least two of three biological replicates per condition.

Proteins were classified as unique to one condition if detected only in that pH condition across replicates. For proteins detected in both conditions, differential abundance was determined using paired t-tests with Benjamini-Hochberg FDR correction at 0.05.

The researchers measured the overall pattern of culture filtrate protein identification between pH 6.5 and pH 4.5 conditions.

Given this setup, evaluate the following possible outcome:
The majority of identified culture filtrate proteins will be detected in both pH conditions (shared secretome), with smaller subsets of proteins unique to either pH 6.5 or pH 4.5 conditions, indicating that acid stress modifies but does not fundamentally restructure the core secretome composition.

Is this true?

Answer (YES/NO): NO